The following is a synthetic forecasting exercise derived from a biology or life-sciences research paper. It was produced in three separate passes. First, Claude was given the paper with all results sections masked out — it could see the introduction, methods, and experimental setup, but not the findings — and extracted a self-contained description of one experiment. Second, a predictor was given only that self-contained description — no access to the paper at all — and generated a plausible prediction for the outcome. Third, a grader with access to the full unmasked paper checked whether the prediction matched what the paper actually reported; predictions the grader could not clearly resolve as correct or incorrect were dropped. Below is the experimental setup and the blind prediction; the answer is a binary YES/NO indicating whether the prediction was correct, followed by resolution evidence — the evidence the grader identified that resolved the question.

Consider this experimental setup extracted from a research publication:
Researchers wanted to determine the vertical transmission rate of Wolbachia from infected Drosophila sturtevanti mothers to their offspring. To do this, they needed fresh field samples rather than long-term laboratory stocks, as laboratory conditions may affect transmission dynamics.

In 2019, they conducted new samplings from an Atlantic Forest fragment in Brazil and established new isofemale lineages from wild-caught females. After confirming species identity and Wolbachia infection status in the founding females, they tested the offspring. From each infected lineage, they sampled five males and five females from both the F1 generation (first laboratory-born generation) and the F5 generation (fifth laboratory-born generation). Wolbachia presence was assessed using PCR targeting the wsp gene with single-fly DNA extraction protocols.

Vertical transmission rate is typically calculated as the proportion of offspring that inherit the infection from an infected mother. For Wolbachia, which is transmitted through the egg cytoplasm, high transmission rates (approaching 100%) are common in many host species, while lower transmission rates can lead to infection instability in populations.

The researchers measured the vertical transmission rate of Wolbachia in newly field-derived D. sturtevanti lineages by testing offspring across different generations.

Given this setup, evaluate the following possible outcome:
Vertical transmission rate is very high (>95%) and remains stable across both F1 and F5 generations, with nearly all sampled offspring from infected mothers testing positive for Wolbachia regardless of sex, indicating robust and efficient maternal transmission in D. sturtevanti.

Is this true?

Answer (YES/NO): YES